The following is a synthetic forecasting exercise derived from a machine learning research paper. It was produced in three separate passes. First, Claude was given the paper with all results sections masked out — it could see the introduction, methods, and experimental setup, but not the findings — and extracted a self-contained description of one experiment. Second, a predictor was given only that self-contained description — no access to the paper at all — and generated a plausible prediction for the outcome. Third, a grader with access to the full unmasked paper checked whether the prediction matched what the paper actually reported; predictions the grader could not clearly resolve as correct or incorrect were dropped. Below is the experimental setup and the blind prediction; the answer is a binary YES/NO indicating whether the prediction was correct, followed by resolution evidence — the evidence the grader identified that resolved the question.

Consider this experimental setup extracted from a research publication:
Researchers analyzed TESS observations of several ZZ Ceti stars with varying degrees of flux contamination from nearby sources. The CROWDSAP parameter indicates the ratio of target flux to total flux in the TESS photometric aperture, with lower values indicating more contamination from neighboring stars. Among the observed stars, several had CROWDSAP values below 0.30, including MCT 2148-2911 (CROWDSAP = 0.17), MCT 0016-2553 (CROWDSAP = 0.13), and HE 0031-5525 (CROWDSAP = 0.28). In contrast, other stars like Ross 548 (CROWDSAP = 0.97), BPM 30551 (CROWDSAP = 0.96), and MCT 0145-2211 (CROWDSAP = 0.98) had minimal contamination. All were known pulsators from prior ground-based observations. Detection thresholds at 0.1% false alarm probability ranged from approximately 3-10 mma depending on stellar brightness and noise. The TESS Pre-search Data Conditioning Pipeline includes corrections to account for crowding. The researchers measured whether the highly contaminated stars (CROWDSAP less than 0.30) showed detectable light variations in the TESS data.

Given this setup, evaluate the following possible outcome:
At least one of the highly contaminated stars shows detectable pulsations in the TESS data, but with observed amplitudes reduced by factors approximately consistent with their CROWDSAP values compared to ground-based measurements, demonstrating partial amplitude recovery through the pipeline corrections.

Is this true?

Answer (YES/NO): NO